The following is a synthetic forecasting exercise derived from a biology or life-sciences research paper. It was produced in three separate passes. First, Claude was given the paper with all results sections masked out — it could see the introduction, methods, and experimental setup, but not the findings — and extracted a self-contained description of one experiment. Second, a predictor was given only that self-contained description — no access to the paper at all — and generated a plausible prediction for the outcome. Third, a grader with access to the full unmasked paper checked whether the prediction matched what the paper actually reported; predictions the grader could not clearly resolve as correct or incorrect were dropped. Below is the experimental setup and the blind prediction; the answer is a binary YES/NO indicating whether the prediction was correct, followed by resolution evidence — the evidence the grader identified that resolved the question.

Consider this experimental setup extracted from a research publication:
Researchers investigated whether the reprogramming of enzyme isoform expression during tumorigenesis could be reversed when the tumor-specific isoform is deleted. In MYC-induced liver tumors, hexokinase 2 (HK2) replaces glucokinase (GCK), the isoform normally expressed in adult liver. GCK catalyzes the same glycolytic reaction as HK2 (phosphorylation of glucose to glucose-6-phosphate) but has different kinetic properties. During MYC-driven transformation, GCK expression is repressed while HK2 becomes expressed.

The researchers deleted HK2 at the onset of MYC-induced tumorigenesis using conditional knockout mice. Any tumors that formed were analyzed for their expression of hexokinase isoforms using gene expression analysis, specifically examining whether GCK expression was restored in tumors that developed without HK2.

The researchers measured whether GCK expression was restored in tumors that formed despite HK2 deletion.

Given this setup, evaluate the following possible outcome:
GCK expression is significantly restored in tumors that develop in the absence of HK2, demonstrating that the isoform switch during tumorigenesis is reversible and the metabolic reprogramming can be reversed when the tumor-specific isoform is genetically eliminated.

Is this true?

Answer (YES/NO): YES